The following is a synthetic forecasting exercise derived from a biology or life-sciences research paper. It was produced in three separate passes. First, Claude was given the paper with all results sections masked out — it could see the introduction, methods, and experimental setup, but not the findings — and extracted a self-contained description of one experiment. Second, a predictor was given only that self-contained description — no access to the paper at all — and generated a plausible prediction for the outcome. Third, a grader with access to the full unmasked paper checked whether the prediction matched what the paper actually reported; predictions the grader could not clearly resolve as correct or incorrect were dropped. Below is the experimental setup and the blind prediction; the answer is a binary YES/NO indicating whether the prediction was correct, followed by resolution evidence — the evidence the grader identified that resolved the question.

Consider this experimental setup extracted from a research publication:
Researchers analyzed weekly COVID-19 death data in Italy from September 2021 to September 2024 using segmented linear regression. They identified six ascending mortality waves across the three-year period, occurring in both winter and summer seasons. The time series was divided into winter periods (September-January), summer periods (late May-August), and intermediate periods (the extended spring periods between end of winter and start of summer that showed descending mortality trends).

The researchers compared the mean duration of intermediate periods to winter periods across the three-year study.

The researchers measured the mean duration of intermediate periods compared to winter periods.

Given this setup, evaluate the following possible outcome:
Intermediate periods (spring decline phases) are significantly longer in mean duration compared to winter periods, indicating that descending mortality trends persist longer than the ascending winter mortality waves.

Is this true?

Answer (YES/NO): YES